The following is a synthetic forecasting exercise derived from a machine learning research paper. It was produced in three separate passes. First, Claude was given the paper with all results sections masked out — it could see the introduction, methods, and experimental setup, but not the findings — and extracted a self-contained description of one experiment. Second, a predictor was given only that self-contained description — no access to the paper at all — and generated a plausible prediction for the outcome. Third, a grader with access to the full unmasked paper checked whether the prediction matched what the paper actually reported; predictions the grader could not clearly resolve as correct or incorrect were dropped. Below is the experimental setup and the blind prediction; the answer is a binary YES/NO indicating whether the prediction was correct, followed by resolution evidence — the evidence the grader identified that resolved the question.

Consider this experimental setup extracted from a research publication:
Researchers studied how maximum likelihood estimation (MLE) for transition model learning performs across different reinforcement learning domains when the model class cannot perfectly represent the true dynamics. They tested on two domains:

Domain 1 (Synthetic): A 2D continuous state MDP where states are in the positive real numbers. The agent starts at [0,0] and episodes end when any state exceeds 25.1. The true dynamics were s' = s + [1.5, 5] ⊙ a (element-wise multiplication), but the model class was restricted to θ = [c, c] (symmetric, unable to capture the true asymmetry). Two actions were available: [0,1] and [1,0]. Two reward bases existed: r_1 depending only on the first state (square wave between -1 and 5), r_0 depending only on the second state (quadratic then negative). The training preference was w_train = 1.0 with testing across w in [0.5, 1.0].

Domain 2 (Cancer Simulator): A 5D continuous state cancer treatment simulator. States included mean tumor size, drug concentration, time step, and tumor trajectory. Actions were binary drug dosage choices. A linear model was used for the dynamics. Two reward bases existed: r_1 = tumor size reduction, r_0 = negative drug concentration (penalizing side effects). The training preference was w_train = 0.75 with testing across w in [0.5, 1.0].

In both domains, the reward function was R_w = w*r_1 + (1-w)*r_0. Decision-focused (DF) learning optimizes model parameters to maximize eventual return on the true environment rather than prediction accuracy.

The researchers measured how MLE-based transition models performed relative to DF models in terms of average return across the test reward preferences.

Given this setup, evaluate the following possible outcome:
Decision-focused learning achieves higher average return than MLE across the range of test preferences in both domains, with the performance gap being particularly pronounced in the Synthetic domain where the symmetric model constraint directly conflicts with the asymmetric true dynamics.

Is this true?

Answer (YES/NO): NO